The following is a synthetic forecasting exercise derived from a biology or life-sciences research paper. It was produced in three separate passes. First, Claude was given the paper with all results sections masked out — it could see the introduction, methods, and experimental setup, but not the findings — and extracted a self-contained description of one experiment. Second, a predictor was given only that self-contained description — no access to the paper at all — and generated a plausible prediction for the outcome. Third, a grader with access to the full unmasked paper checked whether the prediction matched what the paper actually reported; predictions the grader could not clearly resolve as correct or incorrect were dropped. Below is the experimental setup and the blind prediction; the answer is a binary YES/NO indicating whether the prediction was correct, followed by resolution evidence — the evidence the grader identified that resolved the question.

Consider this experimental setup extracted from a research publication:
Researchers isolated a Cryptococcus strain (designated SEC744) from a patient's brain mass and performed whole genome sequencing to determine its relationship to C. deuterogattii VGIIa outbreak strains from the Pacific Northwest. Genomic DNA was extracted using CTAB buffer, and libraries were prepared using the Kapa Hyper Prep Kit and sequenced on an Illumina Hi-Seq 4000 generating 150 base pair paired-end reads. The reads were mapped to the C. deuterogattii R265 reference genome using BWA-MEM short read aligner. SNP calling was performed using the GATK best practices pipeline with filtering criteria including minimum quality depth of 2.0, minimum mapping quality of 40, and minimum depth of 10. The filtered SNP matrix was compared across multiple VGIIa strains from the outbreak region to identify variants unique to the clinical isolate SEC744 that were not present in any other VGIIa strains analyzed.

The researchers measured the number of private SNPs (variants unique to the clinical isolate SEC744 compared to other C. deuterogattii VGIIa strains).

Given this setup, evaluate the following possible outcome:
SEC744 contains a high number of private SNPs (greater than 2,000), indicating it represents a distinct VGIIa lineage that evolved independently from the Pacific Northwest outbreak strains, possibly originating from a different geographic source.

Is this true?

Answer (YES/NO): NO